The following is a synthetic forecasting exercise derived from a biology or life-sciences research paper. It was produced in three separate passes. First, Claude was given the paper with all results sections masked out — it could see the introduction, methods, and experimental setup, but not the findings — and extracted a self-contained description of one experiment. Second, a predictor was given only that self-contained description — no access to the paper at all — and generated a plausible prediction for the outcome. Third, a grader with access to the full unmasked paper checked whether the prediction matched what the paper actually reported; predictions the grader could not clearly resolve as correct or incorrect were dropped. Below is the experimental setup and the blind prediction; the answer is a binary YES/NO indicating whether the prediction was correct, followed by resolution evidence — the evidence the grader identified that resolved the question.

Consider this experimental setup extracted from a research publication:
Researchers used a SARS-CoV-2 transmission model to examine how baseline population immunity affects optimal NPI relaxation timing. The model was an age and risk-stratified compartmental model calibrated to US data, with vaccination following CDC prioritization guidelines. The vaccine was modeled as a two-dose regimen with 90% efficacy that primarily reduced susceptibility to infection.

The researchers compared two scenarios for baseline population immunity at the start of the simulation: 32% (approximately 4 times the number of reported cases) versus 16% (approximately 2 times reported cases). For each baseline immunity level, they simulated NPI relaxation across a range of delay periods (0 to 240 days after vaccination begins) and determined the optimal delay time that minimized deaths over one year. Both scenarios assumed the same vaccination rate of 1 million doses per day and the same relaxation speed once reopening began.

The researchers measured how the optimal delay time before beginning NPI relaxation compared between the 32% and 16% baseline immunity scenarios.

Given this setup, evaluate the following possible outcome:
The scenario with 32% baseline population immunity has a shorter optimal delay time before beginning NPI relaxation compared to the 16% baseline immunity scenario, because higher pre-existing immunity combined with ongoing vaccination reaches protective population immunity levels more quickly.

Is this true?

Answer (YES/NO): YES